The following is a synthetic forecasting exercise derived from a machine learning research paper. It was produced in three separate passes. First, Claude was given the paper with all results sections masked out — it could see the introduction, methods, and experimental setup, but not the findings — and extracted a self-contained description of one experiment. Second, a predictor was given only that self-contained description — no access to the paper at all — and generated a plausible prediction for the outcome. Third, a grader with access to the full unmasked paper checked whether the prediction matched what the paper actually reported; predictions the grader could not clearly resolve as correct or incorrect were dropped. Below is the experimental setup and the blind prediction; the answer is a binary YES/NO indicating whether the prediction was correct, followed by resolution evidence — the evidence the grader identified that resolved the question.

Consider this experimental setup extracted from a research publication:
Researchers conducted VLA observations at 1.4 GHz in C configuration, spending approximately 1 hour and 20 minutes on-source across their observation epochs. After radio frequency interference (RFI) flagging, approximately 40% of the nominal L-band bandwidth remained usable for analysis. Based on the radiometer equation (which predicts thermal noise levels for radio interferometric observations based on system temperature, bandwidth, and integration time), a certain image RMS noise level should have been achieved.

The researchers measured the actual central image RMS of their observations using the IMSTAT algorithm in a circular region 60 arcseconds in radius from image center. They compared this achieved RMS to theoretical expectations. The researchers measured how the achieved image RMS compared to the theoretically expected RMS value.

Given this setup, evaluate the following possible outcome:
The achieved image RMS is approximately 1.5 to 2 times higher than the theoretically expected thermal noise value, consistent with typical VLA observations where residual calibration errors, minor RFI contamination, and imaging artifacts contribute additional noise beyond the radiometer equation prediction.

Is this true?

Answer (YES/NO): YES